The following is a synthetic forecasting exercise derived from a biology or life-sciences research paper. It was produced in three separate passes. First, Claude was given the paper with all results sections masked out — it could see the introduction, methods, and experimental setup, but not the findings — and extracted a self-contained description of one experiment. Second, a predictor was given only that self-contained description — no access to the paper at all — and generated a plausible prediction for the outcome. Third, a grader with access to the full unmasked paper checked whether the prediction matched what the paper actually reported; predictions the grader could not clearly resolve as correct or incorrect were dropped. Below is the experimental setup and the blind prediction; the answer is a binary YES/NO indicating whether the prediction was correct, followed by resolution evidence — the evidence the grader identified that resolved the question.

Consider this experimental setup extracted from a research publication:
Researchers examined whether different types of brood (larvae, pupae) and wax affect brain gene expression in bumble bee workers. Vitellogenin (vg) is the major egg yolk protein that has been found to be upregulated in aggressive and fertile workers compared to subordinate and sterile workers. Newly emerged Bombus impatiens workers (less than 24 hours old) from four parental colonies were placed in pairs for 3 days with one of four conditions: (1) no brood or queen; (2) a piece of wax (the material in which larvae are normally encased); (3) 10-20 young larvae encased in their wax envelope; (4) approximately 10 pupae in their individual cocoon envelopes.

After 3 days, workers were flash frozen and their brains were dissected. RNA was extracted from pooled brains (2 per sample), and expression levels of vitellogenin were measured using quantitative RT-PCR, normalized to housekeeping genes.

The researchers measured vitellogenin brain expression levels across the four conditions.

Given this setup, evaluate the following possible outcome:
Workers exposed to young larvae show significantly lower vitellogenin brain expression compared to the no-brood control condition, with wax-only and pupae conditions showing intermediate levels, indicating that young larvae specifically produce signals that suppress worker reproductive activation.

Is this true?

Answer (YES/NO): NO